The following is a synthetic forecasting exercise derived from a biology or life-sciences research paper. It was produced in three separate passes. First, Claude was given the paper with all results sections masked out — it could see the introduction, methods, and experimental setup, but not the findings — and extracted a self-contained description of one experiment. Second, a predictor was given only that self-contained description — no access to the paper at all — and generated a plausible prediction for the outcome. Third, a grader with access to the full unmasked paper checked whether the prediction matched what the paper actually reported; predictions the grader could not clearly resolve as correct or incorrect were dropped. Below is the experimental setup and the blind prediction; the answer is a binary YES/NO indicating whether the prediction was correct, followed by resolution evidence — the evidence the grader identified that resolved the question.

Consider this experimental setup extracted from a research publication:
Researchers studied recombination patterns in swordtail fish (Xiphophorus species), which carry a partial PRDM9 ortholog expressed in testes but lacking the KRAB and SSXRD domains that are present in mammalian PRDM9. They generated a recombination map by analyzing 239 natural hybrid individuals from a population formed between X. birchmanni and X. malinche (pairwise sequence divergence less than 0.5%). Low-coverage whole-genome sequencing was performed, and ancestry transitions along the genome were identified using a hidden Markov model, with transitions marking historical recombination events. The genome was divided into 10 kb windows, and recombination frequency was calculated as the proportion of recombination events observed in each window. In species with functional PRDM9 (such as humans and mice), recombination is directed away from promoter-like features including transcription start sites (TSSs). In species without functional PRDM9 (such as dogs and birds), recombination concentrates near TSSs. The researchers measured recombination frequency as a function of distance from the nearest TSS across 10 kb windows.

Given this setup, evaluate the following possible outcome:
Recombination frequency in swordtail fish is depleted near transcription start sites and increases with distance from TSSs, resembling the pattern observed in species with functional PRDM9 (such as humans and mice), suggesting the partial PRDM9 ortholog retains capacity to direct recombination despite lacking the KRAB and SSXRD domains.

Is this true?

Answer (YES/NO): NO